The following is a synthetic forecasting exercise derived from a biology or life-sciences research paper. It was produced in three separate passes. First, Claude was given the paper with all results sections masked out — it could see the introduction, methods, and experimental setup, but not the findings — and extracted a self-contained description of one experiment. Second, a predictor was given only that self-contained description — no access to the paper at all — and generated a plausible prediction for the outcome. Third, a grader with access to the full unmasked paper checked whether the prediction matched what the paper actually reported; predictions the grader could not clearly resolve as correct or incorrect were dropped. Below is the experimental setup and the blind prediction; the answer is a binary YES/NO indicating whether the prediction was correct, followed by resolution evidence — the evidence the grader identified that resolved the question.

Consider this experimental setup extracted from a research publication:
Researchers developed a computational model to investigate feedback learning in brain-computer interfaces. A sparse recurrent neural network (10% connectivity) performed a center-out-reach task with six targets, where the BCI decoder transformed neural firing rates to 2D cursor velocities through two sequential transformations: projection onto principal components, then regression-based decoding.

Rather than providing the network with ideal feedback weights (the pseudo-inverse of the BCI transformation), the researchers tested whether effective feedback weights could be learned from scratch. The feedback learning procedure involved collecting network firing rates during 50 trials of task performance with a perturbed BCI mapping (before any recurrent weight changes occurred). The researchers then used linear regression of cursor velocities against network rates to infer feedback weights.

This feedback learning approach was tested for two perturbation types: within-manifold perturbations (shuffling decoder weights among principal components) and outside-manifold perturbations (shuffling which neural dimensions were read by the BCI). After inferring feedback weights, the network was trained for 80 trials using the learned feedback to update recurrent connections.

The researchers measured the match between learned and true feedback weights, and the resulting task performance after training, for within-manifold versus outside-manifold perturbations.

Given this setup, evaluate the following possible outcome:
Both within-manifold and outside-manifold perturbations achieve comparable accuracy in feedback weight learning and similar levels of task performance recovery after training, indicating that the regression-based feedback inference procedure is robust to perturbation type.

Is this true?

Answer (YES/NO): NO